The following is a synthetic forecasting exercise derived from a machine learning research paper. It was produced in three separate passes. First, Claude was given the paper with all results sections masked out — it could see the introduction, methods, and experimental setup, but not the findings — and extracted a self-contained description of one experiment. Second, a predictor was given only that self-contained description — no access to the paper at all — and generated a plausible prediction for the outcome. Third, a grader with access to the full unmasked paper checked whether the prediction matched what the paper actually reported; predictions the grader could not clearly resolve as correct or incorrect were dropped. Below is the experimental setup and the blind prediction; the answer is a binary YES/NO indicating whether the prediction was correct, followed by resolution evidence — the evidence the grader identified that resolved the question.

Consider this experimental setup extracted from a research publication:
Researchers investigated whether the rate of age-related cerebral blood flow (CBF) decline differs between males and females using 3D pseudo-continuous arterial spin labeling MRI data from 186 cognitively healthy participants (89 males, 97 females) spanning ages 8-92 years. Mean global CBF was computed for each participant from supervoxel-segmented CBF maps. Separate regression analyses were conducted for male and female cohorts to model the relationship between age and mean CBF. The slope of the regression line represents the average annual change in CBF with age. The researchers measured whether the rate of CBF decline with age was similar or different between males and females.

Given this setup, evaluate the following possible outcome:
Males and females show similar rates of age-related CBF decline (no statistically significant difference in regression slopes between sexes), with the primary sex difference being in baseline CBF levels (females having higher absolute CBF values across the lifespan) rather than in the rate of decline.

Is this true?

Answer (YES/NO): NO